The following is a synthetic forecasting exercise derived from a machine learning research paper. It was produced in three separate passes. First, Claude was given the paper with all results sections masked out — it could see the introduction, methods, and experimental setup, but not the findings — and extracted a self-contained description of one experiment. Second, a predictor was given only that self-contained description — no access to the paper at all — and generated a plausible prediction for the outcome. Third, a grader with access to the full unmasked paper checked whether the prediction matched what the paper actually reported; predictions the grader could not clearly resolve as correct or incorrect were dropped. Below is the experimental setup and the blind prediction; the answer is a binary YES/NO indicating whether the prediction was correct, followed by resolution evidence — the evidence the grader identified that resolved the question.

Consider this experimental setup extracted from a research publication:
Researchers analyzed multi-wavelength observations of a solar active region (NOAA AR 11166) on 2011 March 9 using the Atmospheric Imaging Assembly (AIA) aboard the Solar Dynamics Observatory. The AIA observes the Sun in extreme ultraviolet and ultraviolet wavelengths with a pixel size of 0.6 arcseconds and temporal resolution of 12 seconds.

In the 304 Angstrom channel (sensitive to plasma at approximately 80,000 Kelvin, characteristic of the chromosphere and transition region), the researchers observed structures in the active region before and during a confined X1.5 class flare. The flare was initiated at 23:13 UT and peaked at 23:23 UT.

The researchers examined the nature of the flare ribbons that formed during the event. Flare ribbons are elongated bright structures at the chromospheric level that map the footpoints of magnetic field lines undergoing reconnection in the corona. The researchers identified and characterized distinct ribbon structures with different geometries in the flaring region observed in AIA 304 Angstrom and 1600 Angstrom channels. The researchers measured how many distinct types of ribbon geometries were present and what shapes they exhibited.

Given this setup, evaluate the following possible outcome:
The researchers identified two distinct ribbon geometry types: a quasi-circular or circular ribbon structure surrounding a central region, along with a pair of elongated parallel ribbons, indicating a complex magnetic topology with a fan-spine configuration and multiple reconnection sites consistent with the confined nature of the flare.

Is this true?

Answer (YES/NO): NO